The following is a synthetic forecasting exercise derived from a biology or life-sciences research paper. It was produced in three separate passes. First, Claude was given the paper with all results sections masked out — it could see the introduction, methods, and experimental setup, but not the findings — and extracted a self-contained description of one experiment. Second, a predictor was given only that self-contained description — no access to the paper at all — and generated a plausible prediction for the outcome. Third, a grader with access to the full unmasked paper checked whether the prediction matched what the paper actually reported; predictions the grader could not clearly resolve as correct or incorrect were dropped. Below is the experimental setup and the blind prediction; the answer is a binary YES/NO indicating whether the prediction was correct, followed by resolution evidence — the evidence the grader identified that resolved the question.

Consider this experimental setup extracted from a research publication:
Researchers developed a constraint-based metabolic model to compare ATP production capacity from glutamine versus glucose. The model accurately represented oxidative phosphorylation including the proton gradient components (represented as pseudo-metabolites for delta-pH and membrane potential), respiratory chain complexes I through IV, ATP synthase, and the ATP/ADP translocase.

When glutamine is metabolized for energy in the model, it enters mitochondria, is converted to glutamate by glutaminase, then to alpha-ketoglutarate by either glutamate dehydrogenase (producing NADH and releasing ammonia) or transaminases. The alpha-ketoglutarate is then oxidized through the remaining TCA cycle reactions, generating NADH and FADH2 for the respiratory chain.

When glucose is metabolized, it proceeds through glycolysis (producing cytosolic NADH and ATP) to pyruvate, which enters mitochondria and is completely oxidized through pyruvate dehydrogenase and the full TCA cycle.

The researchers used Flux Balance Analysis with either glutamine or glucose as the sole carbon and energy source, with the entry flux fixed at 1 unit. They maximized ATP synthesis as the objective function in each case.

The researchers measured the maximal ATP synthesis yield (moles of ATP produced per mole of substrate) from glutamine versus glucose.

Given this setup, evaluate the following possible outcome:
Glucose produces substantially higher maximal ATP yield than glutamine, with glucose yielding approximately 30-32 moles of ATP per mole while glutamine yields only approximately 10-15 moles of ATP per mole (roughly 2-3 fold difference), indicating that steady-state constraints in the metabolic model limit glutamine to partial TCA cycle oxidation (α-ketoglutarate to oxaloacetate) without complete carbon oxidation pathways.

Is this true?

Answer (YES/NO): NO